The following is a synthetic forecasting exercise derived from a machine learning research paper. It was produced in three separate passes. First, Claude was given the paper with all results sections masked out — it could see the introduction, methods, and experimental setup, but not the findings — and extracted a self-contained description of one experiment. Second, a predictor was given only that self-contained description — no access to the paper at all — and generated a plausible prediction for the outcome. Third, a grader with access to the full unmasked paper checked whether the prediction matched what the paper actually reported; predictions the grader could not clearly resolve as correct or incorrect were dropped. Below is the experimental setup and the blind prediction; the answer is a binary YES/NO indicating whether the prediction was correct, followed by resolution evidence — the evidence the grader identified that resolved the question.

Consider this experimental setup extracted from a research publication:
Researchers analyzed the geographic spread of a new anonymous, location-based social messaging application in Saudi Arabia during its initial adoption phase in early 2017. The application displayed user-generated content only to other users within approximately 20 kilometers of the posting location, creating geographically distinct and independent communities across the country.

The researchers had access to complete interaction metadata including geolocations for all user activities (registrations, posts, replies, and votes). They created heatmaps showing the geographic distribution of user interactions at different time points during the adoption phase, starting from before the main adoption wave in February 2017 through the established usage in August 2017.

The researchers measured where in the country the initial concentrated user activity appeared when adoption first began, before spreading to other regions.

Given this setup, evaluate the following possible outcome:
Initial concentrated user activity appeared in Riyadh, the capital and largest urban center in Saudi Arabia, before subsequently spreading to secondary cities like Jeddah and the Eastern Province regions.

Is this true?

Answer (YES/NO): YES